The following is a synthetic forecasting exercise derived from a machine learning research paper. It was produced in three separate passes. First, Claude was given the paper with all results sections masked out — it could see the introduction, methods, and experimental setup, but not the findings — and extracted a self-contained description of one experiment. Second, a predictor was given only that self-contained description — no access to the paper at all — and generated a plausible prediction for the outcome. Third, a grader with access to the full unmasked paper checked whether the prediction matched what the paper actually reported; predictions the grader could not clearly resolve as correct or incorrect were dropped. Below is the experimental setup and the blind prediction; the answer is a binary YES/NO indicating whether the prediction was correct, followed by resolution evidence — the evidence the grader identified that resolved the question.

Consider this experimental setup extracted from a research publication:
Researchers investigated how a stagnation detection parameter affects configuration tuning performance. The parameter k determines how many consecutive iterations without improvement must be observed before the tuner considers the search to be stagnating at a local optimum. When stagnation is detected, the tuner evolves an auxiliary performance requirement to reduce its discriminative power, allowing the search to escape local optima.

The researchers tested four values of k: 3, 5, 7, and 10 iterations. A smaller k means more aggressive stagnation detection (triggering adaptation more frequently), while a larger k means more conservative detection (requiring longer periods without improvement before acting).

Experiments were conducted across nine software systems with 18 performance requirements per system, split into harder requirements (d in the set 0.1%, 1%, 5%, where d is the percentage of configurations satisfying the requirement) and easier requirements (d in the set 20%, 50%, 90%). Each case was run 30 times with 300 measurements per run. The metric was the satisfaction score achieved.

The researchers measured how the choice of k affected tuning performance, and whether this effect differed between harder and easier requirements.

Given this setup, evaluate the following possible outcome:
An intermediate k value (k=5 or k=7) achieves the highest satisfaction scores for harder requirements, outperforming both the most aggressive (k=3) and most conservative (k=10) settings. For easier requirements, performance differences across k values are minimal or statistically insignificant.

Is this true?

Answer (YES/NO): NO